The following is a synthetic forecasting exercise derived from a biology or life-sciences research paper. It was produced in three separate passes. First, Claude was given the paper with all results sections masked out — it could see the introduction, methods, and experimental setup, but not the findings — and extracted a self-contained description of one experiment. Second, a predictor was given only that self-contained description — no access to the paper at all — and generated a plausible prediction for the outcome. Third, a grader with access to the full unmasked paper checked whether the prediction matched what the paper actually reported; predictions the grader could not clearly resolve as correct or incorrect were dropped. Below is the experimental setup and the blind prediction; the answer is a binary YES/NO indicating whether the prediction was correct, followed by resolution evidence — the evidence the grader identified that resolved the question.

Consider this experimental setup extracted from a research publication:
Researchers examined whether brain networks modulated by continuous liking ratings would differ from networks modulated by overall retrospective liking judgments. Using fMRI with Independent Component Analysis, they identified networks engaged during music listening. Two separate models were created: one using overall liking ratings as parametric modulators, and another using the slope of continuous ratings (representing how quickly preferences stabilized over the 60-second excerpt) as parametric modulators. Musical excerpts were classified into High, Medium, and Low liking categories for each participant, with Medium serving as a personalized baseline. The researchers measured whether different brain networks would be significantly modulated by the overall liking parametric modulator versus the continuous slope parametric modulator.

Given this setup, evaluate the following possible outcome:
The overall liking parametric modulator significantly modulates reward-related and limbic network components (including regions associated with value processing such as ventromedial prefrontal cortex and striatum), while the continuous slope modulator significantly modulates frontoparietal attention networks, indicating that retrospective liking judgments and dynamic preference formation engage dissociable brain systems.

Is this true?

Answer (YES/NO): NO